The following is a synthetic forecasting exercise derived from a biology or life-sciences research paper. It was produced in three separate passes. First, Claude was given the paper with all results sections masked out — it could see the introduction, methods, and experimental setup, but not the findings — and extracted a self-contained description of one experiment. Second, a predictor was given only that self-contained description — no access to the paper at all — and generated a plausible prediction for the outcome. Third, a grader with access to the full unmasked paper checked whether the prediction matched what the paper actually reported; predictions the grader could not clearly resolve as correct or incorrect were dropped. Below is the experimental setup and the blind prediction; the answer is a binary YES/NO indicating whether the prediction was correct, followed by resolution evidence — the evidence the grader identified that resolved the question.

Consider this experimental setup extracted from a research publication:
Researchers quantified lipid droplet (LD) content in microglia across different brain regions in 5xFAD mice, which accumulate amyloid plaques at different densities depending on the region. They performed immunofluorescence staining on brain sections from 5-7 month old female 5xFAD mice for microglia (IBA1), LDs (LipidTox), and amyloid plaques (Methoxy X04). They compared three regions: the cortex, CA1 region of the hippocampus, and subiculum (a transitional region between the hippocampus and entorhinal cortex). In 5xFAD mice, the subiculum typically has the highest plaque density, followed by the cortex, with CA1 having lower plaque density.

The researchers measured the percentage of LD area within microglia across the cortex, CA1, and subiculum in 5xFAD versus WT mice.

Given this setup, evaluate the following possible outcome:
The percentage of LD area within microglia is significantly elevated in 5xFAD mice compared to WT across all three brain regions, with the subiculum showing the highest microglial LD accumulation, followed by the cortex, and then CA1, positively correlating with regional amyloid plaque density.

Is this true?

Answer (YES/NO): NO